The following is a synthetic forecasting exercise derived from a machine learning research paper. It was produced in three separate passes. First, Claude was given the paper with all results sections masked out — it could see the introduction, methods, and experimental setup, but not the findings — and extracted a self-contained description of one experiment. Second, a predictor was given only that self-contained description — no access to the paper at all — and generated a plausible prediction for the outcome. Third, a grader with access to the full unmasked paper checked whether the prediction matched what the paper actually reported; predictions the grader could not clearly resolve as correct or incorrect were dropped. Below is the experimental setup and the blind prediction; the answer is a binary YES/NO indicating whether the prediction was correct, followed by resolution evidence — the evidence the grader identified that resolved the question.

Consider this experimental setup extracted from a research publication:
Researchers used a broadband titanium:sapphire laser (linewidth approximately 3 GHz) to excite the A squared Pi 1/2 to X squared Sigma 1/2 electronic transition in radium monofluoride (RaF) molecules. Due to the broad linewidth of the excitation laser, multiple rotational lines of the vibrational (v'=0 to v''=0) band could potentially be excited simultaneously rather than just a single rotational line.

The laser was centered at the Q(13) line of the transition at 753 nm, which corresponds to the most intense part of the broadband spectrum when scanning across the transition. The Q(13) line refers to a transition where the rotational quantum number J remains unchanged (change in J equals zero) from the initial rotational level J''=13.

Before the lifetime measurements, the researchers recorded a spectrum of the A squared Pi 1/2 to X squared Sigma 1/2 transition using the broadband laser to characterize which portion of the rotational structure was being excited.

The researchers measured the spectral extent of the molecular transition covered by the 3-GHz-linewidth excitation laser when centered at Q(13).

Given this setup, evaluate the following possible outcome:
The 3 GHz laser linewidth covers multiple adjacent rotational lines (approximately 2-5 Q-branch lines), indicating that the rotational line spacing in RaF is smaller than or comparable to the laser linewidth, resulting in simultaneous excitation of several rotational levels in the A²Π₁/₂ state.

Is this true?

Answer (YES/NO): NO